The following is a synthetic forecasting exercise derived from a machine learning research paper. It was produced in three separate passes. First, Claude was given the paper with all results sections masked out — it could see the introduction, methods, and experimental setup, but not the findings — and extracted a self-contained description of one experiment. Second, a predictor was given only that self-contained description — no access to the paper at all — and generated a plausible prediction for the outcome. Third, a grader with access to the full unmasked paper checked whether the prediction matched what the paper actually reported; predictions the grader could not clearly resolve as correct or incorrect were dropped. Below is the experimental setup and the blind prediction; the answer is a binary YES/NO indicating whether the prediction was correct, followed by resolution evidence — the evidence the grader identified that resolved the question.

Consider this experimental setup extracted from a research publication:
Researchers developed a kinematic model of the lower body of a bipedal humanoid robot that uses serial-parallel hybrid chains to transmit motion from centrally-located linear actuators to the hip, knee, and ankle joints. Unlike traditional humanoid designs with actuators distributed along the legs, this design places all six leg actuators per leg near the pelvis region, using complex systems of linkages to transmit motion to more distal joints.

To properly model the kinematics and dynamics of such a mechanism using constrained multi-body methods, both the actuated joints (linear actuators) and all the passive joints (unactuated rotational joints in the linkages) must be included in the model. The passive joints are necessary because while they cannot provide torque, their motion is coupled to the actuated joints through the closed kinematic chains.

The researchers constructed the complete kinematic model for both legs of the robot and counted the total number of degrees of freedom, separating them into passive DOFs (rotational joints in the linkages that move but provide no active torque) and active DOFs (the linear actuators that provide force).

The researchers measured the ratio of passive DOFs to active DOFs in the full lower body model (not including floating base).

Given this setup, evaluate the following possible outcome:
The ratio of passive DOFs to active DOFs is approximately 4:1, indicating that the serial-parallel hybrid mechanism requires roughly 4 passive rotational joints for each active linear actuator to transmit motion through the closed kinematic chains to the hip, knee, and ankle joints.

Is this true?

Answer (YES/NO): NO